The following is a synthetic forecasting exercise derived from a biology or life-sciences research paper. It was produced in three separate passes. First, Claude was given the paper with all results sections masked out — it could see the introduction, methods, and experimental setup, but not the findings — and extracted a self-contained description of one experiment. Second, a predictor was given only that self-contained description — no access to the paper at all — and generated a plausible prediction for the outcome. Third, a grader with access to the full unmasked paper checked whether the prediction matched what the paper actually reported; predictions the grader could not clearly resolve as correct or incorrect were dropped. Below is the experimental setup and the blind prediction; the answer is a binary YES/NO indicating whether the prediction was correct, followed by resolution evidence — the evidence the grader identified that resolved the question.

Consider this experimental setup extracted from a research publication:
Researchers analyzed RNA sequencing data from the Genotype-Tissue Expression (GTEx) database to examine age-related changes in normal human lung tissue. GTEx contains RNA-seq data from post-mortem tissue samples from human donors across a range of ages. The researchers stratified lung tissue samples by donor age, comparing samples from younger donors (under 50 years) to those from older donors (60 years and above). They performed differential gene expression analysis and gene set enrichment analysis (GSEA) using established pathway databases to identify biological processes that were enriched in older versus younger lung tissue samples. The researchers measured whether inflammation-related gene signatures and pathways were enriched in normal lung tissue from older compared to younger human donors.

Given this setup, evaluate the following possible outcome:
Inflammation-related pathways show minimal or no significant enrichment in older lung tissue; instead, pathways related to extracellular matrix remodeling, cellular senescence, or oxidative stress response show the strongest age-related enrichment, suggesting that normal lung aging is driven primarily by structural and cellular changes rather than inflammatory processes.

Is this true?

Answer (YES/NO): NO